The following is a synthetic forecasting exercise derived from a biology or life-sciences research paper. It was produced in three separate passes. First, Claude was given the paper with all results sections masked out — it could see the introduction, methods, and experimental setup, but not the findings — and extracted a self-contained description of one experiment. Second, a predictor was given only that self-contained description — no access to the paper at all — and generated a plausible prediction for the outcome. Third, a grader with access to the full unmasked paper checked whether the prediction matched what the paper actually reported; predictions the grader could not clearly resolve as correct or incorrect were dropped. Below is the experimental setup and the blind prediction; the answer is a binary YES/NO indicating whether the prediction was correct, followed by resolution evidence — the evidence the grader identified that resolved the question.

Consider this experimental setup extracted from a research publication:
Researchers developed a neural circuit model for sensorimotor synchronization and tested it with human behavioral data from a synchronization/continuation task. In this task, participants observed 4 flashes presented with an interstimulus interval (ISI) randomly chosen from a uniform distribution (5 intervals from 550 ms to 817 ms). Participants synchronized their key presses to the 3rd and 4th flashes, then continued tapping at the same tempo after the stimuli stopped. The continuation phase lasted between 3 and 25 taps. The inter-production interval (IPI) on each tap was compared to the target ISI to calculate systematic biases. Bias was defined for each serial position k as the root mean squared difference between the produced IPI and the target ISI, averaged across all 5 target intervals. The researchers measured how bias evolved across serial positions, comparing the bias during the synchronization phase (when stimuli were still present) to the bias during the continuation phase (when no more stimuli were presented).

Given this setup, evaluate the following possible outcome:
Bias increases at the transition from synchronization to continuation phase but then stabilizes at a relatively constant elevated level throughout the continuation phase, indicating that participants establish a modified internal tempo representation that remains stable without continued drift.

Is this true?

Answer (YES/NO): NO